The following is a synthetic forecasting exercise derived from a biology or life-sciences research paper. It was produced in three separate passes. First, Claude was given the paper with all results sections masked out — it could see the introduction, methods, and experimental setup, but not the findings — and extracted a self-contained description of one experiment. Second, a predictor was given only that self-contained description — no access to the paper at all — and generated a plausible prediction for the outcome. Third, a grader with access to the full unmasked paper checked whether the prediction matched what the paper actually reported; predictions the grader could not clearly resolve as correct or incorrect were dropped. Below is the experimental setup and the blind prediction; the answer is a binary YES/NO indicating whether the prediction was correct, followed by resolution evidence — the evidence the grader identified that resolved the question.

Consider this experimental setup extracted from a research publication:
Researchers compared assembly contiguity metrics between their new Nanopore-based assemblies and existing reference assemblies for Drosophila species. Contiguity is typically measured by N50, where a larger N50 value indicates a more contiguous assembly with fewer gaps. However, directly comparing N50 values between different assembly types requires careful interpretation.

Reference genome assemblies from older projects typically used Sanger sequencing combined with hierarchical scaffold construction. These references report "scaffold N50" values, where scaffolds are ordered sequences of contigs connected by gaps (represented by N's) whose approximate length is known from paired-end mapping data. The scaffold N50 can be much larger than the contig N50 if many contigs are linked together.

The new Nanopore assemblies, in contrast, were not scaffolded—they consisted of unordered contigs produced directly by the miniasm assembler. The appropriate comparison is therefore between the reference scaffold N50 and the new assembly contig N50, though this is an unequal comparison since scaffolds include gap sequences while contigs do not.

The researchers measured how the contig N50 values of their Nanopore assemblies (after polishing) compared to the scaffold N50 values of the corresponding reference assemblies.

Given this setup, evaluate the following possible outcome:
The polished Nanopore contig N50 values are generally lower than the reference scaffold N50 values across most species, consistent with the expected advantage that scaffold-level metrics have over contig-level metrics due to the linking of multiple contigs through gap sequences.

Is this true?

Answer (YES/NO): YES